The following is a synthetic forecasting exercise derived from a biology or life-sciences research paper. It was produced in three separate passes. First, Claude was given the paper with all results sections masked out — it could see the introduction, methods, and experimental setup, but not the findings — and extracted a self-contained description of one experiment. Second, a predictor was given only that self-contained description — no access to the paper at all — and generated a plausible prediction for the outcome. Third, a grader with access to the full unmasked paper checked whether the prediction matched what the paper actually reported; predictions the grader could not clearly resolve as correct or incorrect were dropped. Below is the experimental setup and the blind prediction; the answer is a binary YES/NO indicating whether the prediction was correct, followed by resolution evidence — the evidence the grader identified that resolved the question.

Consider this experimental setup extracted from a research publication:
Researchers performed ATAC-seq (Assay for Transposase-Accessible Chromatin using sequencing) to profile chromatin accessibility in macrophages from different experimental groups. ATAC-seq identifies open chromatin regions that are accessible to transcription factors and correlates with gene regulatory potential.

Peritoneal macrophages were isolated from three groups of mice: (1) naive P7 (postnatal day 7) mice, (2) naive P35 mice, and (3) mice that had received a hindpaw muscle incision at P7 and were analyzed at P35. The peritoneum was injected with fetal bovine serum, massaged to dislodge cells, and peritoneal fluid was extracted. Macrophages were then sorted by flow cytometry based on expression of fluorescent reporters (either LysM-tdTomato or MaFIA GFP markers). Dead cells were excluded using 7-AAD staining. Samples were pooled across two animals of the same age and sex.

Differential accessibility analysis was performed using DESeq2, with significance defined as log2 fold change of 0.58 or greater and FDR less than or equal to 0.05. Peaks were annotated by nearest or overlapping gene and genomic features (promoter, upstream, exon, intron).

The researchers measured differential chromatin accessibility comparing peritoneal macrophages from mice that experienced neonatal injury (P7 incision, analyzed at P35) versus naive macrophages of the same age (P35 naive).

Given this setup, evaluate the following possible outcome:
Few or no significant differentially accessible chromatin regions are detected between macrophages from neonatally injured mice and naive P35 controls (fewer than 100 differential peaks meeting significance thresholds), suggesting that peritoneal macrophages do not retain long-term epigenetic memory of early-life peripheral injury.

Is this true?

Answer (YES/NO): NO